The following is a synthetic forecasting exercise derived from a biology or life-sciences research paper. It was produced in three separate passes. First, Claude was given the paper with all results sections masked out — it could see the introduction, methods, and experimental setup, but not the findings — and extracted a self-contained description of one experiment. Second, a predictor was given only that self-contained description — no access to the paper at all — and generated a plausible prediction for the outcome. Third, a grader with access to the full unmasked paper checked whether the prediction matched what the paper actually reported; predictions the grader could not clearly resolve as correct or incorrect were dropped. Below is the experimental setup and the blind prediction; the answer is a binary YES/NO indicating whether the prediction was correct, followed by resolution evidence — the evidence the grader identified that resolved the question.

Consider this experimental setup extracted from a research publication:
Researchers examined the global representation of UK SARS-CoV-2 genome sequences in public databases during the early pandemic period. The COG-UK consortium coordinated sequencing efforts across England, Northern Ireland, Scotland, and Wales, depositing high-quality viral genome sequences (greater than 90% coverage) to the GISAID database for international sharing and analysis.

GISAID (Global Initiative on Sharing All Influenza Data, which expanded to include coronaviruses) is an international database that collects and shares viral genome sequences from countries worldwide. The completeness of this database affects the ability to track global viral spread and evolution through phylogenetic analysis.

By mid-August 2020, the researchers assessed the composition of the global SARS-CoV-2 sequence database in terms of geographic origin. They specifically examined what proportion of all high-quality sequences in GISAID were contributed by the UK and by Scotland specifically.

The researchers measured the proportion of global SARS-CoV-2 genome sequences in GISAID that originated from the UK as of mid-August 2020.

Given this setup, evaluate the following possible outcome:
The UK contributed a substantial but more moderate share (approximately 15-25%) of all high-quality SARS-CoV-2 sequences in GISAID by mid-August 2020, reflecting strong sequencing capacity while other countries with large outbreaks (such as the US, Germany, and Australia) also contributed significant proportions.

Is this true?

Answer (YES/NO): NO